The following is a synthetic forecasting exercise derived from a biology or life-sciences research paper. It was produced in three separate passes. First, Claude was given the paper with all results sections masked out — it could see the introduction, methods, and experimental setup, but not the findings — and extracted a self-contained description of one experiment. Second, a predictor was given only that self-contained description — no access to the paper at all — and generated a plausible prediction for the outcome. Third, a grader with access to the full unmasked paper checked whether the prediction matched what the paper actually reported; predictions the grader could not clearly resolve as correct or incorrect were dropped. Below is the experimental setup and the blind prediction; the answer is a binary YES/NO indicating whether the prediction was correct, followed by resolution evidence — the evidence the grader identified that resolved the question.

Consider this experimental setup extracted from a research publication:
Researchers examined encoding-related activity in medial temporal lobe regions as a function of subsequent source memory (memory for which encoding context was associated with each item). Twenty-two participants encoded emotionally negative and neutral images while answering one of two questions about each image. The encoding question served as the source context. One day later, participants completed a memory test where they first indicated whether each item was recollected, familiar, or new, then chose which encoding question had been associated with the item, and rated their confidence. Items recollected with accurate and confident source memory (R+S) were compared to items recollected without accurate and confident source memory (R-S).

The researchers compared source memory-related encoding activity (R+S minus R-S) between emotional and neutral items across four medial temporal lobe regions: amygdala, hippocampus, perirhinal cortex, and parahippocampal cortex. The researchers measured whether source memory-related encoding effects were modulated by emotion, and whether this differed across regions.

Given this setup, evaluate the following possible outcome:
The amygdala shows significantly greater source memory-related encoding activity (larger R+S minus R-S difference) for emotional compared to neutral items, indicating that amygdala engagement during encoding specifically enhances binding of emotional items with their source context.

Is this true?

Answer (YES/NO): NO